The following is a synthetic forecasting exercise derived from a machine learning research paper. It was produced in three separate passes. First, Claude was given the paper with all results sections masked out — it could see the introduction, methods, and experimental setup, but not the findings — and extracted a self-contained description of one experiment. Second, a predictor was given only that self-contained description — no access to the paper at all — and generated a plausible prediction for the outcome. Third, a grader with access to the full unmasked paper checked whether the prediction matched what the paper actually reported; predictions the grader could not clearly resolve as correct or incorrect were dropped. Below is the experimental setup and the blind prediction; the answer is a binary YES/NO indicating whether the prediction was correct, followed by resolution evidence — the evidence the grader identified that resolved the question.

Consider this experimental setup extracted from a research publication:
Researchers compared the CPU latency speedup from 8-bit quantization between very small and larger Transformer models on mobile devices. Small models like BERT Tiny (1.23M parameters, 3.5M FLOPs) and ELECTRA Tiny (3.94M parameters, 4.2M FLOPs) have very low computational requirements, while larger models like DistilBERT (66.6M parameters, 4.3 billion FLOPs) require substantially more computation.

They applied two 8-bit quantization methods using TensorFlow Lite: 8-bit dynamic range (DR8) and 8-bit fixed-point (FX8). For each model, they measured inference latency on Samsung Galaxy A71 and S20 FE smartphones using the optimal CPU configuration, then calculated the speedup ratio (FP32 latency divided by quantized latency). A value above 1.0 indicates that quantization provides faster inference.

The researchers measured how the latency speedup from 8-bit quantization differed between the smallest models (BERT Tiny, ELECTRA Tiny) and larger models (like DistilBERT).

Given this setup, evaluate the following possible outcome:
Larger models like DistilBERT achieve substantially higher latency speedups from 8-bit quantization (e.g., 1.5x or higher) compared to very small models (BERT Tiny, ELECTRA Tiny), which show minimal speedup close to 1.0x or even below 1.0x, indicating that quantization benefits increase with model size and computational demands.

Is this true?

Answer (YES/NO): YES